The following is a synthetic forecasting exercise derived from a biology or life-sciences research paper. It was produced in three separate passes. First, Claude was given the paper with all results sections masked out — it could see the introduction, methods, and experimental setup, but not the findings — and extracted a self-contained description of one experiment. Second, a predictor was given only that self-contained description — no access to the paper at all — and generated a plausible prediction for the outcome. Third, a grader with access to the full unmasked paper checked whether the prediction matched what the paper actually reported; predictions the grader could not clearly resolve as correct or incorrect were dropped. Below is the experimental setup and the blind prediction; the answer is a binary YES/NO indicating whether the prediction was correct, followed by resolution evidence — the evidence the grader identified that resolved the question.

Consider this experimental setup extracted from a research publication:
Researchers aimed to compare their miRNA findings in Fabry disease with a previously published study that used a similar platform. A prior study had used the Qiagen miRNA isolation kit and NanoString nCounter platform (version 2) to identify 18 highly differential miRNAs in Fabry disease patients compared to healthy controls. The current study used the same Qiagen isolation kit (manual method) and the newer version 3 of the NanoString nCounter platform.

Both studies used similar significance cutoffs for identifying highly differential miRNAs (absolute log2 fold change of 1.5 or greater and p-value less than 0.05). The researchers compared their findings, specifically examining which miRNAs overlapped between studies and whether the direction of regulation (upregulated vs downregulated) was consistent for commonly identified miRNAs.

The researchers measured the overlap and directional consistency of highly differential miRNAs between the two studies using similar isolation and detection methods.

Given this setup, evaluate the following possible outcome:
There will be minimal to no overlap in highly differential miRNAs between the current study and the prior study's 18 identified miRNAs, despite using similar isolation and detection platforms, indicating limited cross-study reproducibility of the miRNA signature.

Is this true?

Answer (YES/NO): YES